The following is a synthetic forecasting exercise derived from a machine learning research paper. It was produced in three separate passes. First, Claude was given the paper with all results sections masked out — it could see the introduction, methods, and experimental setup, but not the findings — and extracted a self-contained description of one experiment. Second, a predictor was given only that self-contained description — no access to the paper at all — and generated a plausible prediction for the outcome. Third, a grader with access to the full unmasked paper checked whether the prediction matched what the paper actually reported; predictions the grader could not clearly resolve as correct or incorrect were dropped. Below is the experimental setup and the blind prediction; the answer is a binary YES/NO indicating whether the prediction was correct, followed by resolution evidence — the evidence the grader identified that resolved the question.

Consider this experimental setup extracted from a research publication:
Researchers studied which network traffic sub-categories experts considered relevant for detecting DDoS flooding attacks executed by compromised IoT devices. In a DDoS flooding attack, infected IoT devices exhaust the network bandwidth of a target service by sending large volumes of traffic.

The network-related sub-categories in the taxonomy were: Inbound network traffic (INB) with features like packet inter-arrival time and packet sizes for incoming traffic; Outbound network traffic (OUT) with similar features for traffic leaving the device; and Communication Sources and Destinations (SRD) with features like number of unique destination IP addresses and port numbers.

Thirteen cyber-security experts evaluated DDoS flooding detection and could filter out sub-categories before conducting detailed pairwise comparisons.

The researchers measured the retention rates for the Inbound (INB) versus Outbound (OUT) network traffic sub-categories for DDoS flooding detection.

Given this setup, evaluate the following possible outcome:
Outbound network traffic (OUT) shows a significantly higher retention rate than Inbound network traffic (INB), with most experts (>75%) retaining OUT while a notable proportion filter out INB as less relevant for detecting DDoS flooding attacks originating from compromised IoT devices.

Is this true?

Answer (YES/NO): YES